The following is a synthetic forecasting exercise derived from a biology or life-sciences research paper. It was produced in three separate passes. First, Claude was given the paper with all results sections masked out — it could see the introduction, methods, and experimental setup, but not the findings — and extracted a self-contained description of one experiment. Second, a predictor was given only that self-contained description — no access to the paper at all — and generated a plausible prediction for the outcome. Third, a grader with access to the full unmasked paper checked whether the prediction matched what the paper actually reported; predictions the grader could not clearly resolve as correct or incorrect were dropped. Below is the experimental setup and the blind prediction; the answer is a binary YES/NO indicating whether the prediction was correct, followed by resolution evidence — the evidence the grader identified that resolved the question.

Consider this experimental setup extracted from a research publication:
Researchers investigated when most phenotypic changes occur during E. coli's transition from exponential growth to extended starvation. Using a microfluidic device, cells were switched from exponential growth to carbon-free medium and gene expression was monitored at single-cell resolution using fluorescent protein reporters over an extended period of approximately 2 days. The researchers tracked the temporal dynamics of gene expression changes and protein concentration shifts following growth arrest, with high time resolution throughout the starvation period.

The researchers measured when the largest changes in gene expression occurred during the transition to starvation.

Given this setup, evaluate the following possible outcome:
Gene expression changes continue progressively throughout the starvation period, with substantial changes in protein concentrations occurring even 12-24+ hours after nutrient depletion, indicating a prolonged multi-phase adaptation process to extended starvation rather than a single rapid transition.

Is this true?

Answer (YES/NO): NO